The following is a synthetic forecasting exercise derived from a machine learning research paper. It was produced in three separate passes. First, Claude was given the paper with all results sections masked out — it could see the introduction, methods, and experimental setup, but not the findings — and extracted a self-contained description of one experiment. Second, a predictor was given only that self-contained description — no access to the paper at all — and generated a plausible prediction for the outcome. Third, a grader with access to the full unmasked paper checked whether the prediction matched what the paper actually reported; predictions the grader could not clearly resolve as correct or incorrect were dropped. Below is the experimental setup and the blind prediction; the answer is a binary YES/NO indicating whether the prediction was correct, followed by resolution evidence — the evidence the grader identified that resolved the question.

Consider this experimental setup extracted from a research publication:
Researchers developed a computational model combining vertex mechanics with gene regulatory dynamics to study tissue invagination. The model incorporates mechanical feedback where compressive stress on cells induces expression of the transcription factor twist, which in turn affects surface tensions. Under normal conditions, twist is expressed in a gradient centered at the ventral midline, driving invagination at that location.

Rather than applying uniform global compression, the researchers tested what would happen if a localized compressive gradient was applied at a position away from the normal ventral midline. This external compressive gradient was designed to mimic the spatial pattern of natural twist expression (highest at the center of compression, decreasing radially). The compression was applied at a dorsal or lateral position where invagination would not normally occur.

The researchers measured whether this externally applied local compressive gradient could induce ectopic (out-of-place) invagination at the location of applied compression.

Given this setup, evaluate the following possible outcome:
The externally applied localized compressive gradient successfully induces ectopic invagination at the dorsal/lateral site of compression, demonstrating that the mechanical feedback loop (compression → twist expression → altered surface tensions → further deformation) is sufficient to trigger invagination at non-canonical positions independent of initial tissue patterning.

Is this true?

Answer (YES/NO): YES